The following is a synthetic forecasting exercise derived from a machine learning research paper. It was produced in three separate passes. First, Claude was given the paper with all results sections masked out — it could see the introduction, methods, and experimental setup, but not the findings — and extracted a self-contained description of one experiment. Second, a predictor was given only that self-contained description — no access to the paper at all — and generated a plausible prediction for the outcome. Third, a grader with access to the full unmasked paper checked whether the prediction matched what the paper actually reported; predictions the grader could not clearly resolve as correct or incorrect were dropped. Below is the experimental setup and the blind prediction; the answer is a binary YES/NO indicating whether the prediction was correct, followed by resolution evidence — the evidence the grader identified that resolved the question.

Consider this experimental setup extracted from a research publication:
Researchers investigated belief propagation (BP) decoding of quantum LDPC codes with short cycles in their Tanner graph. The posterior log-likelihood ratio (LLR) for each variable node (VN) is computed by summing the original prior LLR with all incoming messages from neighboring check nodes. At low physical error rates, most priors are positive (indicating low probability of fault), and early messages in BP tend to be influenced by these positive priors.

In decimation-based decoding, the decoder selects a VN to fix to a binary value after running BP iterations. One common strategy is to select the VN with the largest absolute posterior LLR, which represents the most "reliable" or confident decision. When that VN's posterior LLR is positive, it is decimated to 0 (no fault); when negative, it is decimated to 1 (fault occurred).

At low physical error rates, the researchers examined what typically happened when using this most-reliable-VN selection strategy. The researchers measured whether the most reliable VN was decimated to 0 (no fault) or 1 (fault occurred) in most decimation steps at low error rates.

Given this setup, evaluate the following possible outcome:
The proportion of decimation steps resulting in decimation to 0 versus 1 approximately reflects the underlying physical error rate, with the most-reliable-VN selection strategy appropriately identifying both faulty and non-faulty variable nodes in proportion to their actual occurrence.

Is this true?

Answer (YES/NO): NO